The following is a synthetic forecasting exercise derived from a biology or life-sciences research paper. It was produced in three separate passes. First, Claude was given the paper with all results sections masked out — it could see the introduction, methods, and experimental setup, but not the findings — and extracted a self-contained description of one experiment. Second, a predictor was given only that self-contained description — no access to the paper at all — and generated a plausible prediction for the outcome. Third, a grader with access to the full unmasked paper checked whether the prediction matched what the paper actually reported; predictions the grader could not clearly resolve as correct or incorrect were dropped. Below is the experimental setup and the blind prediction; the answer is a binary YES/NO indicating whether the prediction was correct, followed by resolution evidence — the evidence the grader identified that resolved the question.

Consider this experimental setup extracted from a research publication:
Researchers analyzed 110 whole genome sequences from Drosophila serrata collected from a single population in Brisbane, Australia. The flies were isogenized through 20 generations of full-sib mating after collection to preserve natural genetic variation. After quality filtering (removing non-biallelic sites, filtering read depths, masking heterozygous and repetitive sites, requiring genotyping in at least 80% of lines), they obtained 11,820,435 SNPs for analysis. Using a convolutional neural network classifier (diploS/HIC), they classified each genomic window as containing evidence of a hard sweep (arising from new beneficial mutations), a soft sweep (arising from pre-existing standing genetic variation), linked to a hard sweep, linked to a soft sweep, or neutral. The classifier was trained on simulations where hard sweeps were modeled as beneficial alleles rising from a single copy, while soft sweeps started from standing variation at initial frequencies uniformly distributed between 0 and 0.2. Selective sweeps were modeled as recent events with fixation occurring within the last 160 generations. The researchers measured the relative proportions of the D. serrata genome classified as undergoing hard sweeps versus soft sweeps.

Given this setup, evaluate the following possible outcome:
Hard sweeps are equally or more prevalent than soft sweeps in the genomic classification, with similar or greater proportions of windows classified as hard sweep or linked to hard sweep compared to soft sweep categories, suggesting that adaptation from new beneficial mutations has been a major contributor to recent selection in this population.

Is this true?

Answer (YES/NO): NO